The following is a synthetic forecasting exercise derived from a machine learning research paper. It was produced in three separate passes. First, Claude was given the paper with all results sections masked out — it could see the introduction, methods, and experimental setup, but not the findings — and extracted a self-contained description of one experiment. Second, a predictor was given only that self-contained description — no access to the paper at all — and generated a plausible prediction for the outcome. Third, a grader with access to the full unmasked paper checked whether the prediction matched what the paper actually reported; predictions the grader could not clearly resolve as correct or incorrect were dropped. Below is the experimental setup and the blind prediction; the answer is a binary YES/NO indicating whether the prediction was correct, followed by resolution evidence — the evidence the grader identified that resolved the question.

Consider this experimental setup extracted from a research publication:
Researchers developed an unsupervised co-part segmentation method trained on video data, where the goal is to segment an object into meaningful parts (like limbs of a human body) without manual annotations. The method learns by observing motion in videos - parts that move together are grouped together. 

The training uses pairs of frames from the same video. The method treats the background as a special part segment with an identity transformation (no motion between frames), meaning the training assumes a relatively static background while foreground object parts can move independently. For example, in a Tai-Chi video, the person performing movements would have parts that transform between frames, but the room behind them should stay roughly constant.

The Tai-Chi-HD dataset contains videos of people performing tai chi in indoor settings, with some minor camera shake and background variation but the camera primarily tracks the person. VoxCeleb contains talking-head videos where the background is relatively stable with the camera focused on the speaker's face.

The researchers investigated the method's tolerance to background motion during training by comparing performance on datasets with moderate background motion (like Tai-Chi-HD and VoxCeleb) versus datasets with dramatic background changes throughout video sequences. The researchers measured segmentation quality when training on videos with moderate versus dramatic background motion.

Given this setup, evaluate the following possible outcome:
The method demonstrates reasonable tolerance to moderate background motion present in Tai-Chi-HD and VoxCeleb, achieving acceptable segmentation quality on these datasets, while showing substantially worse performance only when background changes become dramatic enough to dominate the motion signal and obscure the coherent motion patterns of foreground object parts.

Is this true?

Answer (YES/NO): NO